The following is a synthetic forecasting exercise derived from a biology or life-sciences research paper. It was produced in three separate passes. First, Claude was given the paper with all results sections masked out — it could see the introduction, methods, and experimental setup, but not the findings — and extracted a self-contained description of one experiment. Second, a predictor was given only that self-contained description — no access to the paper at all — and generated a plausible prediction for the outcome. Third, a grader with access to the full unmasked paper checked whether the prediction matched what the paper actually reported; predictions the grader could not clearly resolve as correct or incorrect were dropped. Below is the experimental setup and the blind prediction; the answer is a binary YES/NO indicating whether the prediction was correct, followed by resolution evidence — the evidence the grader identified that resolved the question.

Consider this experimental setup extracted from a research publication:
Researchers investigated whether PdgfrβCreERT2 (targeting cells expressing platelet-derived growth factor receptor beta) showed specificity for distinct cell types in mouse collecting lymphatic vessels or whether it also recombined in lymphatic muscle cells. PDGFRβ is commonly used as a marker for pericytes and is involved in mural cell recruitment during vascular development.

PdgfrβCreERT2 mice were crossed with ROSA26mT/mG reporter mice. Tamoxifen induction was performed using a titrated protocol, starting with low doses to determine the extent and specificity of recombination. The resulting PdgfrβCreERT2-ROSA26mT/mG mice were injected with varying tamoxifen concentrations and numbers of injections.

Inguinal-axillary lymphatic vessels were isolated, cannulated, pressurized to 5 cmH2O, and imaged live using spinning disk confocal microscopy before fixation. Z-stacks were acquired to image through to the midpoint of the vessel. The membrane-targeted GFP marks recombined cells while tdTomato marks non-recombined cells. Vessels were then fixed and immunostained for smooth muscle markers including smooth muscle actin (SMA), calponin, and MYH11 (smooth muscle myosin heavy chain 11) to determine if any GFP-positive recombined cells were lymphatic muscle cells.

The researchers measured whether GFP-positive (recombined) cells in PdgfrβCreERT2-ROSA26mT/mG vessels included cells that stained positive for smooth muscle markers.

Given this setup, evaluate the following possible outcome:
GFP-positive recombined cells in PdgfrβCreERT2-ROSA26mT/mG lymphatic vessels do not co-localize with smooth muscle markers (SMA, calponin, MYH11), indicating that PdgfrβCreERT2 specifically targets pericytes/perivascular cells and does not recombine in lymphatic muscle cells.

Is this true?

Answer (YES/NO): NO